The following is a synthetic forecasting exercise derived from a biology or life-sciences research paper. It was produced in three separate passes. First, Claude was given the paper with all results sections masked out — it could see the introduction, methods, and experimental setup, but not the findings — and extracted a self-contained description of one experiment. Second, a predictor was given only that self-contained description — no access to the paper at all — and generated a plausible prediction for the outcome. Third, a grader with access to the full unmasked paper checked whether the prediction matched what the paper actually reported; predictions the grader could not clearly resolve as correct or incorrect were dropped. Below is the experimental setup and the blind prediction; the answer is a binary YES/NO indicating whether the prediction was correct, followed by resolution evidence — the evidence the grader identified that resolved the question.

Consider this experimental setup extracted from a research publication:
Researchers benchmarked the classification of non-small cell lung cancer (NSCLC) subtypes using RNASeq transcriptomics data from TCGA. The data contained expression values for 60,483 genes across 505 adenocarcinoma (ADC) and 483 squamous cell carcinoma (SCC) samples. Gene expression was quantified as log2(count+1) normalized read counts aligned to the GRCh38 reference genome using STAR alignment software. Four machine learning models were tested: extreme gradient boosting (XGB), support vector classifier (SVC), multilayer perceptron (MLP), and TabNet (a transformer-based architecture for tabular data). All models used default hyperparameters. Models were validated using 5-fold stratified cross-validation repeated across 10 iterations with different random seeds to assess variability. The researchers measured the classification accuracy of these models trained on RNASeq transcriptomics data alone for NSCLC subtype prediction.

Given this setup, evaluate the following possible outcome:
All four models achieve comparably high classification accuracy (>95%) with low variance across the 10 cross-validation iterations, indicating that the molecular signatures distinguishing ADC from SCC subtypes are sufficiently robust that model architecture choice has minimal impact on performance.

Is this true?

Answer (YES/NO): NO